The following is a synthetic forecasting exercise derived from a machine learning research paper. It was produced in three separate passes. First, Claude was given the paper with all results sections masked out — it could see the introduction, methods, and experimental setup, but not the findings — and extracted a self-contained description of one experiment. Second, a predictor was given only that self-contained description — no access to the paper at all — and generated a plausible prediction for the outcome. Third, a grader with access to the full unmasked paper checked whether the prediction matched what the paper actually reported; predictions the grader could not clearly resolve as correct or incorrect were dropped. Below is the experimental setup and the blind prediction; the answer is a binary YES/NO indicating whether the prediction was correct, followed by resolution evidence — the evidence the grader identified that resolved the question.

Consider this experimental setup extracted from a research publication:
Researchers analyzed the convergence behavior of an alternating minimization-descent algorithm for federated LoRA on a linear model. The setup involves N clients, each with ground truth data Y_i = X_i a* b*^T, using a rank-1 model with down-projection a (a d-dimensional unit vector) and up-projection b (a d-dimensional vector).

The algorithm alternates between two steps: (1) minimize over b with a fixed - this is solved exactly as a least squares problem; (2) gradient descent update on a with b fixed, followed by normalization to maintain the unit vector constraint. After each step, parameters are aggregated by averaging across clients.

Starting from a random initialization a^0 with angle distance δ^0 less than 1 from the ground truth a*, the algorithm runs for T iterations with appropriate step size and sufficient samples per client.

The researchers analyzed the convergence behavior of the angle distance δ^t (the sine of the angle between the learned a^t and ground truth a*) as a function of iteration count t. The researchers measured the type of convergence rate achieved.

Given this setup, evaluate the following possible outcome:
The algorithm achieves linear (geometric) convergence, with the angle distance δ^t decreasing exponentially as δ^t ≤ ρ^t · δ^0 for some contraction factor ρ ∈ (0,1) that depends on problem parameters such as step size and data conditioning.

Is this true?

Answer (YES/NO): YES